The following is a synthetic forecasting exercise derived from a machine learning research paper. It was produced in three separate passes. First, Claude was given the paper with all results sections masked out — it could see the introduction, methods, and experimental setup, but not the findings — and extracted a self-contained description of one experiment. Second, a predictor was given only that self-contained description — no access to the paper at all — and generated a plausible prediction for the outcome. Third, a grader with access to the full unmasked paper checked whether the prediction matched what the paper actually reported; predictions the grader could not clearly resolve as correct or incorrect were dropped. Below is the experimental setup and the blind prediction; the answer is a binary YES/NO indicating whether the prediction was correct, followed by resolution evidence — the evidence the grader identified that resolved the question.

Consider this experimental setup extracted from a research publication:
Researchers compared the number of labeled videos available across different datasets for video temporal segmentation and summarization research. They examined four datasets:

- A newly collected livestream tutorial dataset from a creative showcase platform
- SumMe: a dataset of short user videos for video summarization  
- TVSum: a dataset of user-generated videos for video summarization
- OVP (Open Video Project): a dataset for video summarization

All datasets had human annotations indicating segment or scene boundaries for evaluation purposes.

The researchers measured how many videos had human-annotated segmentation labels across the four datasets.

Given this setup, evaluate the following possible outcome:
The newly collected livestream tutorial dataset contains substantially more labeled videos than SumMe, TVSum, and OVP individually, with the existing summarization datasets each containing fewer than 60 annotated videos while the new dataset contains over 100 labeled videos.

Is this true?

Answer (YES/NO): YES